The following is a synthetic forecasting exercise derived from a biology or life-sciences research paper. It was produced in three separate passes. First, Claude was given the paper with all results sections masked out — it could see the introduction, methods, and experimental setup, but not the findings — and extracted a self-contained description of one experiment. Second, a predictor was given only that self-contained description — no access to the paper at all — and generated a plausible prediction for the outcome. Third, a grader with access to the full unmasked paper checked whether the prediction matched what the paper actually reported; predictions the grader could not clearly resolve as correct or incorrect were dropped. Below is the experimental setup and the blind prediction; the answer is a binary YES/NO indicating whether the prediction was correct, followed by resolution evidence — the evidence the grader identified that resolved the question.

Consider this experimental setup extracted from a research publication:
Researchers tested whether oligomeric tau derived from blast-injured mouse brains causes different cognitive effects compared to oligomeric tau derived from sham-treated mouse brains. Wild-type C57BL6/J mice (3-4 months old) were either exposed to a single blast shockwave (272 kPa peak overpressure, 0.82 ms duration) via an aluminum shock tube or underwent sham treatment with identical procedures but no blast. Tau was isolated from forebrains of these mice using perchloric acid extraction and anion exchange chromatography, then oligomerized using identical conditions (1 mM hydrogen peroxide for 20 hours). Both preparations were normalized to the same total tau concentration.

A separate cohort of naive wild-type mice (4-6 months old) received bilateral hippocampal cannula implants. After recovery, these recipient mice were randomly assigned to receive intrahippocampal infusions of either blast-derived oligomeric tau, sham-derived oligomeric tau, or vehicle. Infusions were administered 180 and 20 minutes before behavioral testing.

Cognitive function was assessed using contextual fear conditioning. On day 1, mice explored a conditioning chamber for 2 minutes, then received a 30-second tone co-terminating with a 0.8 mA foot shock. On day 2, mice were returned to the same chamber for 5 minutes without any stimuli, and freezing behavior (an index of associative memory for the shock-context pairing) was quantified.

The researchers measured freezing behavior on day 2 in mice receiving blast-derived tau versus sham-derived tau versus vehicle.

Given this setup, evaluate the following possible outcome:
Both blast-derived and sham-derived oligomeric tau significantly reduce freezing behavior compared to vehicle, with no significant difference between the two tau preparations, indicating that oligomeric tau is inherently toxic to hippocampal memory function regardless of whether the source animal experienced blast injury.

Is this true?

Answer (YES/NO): NO